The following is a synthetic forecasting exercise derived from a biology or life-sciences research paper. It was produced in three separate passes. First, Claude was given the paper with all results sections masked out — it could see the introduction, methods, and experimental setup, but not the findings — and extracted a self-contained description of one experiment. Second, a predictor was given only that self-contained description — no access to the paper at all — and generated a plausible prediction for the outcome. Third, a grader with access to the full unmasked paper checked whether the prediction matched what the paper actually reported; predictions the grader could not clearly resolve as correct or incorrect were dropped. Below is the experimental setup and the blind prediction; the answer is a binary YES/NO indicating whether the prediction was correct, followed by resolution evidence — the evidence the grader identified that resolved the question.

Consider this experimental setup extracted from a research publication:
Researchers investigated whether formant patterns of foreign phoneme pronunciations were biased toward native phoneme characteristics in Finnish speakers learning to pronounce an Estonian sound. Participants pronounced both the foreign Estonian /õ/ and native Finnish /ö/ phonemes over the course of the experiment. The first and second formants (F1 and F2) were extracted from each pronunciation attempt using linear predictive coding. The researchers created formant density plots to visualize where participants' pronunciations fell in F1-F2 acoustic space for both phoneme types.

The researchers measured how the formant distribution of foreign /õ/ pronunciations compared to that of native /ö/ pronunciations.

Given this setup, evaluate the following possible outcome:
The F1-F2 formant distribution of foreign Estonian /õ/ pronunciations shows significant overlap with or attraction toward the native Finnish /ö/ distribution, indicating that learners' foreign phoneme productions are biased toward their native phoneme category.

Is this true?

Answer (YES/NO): YES